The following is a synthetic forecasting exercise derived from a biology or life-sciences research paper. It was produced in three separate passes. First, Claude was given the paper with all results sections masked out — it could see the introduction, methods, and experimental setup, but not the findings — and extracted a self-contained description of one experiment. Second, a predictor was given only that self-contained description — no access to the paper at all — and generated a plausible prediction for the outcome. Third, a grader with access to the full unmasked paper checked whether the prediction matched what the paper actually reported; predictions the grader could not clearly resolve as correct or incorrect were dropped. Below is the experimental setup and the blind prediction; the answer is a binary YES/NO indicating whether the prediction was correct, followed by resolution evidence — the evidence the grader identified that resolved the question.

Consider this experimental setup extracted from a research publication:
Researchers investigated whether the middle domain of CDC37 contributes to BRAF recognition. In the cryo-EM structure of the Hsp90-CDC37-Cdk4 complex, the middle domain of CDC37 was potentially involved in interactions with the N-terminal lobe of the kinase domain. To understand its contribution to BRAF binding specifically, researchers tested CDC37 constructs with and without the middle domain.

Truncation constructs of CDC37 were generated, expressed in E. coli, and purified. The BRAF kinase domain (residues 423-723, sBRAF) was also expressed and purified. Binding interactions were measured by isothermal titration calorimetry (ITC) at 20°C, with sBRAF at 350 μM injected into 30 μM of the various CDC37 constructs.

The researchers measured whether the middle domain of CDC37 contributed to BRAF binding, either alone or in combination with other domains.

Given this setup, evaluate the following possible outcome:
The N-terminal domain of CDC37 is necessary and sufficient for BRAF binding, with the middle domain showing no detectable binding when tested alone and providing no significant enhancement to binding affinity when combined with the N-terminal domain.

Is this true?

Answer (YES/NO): NO